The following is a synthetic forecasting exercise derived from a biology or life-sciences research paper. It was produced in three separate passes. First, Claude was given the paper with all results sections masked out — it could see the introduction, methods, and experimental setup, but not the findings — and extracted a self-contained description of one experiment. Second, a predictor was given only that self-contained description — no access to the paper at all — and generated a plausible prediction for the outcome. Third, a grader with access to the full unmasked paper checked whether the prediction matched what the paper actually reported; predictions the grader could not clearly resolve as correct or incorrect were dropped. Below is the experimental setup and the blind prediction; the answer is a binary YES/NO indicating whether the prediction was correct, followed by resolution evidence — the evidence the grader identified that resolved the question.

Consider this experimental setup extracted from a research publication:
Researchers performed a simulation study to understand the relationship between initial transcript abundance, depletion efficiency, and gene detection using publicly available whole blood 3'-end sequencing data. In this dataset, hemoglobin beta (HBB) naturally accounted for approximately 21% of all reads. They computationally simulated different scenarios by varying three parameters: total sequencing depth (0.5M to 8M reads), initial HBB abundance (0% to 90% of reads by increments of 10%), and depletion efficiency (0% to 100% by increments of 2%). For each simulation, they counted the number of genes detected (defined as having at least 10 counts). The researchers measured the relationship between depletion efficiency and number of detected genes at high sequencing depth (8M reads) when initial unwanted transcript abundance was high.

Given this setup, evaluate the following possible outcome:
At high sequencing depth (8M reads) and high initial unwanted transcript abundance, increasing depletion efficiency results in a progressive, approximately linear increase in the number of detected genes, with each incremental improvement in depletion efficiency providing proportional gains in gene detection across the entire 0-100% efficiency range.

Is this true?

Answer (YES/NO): NO